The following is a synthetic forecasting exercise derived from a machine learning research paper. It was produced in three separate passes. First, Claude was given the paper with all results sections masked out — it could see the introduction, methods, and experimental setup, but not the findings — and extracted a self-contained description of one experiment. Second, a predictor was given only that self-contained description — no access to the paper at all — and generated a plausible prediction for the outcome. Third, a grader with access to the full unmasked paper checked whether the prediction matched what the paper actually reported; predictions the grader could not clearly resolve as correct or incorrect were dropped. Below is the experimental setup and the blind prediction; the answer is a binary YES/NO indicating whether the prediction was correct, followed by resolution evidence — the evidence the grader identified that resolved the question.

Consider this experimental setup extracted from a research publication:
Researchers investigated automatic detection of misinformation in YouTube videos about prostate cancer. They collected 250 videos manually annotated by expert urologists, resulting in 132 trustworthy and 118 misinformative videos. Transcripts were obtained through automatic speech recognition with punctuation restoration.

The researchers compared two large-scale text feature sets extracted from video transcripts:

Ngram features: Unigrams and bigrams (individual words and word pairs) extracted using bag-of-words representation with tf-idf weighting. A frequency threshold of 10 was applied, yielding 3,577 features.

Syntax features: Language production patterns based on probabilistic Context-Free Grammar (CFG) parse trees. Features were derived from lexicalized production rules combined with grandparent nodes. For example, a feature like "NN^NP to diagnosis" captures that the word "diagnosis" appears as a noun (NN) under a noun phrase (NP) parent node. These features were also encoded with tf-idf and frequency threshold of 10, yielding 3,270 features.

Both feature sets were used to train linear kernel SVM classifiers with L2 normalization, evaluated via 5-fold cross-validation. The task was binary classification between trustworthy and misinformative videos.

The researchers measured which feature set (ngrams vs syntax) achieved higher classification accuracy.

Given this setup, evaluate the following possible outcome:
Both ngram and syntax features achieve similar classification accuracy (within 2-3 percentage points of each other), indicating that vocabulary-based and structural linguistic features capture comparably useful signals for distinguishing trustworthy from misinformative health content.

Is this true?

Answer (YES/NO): YES